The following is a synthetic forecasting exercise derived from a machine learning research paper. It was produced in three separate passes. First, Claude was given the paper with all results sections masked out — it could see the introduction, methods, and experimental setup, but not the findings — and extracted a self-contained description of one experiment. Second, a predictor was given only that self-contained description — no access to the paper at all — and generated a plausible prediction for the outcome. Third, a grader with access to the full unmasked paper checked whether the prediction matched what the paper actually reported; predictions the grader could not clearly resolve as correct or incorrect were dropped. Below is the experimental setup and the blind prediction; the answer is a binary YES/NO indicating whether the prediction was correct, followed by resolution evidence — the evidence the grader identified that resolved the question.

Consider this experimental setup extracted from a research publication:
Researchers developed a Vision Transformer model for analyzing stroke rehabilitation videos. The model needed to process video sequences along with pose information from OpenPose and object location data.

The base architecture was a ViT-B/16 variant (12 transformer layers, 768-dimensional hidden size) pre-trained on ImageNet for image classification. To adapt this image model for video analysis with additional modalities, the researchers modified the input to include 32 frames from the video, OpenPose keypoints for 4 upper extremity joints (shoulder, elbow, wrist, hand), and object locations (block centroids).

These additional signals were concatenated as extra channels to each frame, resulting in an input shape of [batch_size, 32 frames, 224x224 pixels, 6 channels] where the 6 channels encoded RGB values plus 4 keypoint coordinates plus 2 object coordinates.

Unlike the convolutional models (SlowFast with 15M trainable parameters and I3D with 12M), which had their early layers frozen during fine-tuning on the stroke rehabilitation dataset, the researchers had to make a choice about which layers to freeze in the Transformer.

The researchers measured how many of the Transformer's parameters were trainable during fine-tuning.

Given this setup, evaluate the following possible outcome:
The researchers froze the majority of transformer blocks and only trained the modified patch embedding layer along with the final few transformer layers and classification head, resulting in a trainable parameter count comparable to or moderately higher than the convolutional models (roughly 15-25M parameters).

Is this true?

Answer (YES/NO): NO